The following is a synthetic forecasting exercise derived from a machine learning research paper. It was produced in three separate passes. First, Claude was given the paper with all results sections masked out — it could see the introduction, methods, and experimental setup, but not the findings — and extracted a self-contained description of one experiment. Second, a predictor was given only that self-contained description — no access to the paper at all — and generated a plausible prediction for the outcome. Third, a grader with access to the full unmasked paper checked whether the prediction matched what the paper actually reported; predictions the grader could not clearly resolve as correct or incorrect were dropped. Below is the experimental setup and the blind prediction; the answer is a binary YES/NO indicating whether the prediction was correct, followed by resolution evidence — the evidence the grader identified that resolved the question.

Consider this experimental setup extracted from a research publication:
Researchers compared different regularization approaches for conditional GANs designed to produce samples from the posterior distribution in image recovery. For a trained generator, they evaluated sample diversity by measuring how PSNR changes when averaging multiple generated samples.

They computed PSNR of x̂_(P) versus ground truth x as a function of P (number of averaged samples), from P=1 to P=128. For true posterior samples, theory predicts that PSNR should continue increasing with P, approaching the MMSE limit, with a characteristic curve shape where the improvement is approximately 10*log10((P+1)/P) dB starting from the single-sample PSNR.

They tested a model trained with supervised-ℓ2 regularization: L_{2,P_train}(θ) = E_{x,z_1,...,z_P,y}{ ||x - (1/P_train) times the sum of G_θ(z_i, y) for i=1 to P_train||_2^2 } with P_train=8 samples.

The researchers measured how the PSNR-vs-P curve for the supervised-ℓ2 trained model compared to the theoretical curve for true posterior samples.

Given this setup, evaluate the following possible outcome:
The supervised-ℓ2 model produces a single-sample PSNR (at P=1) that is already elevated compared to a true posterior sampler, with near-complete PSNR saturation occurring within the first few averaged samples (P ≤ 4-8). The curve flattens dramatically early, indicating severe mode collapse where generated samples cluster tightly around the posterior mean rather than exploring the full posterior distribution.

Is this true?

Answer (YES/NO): YES